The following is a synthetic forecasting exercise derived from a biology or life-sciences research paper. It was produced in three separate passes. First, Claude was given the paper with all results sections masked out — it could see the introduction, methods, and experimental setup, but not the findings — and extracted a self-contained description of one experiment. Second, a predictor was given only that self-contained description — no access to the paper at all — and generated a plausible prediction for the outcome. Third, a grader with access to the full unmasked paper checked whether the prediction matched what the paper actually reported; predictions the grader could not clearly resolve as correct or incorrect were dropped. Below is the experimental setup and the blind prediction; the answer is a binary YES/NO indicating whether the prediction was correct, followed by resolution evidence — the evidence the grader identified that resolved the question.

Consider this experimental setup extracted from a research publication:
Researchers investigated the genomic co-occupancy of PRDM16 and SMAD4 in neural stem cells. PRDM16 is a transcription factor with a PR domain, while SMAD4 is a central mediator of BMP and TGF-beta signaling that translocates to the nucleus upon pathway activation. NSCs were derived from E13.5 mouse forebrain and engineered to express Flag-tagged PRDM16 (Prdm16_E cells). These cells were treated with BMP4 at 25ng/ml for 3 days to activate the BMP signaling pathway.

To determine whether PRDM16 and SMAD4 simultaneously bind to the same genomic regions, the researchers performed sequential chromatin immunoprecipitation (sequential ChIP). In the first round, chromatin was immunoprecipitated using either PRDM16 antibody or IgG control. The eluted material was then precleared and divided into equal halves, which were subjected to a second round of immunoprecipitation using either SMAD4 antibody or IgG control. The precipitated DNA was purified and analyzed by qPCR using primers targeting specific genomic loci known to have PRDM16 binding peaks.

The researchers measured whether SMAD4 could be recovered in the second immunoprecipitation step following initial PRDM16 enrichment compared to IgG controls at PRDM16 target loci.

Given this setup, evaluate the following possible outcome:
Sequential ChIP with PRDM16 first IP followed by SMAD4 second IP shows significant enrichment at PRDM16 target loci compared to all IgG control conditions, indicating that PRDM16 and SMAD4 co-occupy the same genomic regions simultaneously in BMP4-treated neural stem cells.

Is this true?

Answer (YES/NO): YES